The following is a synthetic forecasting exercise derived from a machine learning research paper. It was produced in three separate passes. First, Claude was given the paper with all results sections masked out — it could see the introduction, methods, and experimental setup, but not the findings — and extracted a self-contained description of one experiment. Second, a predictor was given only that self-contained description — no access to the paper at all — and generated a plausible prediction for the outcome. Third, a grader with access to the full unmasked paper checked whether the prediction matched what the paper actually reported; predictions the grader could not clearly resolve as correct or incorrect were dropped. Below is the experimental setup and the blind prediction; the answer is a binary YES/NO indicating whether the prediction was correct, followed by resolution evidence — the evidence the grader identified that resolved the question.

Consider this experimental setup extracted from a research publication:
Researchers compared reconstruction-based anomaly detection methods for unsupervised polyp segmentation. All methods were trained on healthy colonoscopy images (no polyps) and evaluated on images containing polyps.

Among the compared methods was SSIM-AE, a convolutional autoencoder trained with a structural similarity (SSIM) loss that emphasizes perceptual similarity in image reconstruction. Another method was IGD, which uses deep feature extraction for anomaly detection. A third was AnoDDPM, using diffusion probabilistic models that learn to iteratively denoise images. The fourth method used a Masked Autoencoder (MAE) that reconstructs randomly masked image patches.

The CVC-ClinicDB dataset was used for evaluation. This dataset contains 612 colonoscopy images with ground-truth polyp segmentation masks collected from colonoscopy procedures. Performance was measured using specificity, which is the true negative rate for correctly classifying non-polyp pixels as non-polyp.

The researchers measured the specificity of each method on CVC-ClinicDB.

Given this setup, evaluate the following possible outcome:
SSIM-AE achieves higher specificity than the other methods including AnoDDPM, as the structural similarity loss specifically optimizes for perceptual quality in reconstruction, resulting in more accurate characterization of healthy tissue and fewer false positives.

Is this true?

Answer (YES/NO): YES